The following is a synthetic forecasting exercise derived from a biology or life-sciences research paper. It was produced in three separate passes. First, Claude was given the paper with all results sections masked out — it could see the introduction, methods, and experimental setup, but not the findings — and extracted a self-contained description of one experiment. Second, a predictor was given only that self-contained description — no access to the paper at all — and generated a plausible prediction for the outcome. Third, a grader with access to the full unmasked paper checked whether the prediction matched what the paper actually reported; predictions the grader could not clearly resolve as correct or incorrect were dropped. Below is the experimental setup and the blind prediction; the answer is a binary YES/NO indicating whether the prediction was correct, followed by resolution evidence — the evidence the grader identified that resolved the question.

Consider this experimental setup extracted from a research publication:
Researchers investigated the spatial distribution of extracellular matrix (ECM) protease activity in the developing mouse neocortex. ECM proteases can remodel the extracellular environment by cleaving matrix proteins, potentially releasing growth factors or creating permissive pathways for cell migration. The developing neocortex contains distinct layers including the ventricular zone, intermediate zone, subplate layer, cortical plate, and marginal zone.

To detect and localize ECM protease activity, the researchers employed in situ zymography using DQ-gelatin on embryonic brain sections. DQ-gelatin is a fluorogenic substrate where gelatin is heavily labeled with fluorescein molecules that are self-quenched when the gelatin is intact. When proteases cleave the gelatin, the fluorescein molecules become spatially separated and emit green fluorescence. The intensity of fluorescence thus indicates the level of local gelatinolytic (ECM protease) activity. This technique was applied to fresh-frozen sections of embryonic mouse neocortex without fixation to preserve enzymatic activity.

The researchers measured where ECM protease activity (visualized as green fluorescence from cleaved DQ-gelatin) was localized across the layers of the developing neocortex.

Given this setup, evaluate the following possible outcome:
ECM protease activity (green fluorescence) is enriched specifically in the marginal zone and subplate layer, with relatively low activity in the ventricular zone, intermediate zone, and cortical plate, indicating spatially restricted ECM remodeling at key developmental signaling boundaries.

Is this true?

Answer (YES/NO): NO